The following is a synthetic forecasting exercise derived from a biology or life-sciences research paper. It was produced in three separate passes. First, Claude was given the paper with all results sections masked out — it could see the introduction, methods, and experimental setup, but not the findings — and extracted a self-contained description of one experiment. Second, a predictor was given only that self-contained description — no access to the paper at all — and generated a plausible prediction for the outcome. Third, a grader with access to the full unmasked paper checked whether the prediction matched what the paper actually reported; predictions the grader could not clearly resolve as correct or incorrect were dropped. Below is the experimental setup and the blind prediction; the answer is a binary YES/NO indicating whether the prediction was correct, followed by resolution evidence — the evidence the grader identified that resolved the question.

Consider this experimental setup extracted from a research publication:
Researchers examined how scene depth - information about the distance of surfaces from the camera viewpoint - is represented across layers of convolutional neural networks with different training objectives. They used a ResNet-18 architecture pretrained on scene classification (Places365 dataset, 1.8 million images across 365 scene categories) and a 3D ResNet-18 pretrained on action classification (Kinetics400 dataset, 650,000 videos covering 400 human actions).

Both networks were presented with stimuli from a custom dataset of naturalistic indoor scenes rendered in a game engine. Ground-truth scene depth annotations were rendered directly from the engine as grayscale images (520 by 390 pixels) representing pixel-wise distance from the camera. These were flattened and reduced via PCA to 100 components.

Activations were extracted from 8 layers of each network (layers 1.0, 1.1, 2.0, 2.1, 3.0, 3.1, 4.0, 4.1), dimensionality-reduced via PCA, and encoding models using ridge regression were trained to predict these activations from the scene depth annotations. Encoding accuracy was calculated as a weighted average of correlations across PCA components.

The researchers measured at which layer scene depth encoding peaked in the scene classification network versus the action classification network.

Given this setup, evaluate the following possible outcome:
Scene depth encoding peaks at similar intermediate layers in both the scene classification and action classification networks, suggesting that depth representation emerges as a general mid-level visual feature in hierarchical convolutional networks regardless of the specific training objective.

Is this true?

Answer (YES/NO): YES